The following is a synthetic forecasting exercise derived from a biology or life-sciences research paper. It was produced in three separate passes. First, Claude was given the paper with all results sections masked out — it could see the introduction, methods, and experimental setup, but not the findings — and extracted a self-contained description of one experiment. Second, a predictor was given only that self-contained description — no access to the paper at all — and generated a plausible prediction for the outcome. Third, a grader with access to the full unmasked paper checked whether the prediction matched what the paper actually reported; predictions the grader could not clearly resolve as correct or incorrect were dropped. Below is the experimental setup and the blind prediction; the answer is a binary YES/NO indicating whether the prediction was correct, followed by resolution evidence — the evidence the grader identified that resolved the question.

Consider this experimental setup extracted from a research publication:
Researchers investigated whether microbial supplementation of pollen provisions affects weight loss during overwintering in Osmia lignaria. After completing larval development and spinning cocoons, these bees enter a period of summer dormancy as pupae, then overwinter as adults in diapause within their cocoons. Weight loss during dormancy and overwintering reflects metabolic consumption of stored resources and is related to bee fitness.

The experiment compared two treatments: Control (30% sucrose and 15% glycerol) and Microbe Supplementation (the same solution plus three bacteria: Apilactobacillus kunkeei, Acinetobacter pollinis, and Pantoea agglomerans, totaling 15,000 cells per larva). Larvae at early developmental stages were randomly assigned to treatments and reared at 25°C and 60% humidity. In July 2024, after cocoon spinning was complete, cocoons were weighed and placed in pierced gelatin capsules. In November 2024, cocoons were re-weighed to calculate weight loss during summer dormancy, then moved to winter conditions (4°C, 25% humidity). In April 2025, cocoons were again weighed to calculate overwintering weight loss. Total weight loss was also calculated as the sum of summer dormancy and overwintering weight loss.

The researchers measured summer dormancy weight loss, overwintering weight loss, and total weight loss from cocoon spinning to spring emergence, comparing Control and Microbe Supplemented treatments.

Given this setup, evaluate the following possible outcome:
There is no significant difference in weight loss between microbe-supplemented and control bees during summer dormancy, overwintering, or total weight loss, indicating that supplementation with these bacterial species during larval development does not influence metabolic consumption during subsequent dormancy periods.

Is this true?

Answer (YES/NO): NO